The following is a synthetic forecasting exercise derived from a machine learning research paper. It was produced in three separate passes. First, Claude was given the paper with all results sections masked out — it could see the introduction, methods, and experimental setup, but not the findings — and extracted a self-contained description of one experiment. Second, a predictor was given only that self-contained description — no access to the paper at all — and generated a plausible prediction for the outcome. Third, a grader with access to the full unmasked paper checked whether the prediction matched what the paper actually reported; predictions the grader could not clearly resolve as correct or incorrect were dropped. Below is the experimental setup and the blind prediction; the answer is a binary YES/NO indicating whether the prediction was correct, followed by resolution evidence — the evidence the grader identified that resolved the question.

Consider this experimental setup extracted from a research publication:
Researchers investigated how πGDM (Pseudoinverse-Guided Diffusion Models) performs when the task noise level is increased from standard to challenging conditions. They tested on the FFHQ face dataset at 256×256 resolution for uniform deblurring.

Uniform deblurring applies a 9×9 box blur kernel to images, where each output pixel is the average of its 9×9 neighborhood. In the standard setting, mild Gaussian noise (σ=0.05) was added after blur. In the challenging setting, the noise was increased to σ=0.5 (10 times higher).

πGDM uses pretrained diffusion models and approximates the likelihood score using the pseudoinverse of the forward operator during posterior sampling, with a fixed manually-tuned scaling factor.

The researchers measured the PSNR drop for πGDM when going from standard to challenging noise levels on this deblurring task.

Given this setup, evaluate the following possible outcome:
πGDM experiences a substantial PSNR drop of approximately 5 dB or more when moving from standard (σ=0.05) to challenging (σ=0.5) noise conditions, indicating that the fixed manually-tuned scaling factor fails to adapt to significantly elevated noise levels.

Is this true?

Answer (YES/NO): YES